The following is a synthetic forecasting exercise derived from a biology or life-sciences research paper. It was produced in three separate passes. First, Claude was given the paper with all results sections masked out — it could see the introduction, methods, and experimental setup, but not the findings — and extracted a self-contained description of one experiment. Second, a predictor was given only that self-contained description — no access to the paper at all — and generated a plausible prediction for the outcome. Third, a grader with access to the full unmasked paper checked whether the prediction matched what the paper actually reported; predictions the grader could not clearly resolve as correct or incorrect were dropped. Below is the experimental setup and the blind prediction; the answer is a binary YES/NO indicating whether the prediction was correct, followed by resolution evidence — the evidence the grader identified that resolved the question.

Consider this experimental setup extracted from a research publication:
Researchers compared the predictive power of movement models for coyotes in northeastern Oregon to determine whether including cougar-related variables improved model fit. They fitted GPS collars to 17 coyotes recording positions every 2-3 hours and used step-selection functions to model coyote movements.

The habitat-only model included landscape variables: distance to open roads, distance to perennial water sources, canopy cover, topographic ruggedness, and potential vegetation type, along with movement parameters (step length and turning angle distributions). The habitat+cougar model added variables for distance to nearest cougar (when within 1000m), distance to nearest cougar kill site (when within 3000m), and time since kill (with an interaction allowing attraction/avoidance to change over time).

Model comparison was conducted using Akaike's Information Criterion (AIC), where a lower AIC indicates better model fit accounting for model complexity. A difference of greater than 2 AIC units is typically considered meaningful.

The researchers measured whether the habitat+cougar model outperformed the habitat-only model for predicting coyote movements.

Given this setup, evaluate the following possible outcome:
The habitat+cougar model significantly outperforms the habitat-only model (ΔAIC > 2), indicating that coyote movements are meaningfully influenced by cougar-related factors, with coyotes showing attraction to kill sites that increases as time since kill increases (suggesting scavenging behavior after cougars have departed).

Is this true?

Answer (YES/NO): NO